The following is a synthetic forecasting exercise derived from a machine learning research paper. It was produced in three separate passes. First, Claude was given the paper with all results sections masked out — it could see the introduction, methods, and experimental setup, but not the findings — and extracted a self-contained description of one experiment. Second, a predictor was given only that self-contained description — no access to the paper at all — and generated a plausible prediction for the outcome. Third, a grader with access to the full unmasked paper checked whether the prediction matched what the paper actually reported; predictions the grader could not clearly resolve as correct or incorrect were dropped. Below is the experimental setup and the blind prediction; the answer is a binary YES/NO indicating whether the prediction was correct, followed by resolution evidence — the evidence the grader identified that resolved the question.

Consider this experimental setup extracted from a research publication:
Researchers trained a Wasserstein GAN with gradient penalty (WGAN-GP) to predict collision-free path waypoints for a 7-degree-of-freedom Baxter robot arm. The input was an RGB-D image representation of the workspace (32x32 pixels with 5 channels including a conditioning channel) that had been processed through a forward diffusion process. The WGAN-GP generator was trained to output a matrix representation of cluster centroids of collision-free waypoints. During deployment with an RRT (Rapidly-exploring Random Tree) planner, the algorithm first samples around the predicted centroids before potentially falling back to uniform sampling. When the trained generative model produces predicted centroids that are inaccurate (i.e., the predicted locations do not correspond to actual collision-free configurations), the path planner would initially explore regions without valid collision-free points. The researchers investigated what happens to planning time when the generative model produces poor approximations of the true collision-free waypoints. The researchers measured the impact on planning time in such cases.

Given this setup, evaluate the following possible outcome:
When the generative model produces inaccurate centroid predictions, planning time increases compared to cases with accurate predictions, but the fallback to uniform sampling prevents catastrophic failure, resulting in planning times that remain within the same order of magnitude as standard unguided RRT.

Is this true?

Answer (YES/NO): YES